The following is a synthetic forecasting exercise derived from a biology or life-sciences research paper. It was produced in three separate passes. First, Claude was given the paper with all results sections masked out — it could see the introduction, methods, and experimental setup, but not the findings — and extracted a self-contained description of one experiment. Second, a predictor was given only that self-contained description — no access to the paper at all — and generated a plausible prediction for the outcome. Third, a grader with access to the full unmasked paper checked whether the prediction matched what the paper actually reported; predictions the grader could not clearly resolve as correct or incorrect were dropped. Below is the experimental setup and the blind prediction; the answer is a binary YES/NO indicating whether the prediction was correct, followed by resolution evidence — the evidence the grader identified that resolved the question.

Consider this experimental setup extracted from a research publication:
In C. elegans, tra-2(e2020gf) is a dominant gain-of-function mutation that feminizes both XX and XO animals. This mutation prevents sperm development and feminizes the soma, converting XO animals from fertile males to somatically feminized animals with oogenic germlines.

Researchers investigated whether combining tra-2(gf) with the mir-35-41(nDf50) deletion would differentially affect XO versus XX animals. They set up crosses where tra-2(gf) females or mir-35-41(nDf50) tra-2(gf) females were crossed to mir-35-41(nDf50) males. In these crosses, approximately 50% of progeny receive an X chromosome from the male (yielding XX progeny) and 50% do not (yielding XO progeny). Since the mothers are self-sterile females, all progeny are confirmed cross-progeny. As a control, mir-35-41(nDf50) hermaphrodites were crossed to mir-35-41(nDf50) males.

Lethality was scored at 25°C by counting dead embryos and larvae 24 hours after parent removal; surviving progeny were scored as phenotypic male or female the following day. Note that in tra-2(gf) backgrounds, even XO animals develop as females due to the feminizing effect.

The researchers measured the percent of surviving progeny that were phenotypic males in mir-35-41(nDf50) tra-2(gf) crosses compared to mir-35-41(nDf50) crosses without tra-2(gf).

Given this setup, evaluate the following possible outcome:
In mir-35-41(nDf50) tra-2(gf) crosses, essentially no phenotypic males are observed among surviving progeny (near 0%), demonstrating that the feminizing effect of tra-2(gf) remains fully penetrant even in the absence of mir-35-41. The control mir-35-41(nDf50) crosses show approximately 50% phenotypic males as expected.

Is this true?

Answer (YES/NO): NO